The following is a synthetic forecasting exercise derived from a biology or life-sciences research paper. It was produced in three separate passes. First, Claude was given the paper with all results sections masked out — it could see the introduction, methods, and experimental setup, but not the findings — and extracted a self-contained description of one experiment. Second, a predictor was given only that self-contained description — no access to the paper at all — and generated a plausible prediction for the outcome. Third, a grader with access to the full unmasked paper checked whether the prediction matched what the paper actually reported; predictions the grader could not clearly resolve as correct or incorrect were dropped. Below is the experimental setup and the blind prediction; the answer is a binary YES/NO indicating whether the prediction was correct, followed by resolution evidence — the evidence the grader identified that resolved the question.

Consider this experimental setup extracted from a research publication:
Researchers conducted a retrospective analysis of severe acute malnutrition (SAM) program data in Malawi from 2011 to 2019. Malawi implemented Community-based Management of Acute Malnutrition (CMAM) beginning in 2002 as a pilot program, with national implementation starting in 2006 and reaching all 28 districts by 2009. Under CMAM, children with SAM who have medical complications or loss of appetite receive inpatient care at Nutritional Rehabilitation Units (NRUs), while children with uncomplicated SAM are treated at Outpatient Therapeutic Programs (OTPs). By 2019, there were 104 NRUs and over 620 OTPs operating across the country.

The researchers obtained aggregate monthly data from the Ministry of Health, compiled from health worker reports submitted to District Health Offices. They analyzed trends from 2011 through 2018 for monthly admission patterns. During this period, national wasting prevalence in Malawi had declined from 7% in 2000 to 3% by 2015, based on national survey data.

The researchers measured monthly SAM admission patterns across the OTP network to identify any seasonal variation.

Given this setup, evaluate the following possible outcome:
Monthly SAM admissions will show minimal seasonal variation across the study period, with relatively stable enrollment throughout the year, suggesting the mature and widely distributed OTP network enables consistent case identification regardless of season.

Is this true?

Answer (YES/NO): NO